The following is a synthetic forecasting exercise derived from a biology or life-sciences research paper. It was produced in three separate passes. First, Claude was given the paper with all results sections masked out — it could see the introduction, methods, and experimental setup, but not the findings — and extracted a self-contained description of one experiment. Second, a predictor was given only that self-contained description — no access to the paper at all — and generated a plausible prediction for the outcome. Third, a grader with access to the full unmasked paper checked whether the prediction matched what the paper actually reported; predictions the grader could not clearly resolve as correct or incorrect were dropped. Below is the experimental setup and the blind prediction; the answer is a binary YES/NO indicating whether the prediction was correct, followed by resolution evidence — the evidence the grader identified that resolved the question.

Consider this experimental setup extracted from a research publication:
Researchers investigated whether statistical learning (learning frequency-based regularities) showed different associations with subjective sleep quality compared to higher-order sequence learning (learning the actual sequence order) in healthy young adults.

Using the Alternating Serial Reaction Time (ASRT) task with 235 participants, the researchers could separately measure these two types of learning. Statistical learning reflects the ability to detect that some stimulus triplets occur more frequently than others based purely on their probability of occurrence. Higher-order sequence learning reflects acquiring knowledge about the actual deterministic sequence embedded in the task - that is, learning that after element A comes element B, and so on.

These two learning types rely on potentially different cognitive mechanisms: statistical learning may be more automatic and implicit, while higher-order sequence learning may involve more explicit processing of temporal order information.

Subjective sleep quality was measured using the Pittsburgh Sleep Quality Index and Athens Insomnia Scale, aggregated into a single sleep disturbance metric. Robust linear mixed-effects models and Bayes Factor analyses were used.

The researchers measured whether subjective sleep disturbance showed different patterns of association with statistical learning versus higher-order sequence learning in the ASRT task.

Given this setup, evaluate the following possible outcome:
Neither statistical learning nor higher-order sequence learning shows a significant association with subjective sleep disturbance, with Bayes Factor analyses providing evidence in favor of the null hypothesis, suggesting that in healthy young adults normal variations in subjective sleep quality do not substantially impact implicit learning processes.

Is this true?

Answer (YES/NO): YES